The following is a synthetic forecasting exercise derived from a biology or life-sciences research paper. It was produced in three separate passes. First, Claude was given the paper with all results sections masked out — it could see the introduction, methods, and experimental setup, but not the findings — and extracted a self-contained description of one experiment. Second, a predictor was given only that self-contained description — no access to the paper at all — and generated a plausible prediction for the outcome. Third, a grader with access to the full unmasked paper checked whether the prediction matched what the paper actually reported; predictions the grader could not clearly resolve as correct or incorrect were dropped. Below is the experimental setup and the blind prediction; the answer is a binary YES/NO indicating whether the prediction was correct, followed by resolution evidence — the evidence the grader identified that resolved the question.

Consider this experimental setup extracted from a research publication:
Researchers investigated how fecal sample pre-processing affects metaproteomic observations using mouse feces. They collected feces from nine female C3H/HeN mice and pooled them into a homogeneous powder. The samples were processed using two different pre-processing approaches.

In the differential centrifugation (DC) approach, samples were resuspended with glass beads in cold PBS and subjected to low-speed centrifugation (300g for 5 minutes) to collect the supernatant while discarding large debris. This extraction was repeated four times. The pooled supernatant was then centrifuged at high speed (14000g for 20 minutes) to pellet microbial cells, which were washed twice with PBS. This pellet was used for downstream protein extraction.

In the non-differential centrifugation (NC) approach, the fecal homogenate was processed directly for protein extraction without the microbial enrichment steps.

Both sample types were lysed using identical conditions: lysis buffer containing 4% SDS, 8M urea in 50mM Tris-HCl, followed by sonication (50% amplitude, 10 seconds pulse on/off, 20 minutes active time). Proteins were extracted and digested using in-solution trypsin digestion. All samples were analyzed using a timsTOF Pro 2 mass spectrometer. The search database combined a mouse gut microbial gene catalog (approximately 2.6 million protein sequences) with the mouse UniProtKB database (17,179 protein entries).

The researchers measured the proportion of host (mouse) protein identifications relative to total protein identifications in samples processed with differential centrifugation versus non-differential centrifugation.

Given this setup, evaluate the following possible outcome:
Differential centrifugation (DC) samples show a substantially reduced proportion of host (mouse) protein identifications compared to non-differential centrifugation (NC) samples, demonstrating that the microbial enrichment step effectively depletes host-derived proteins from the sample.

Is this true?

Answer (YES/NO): NO